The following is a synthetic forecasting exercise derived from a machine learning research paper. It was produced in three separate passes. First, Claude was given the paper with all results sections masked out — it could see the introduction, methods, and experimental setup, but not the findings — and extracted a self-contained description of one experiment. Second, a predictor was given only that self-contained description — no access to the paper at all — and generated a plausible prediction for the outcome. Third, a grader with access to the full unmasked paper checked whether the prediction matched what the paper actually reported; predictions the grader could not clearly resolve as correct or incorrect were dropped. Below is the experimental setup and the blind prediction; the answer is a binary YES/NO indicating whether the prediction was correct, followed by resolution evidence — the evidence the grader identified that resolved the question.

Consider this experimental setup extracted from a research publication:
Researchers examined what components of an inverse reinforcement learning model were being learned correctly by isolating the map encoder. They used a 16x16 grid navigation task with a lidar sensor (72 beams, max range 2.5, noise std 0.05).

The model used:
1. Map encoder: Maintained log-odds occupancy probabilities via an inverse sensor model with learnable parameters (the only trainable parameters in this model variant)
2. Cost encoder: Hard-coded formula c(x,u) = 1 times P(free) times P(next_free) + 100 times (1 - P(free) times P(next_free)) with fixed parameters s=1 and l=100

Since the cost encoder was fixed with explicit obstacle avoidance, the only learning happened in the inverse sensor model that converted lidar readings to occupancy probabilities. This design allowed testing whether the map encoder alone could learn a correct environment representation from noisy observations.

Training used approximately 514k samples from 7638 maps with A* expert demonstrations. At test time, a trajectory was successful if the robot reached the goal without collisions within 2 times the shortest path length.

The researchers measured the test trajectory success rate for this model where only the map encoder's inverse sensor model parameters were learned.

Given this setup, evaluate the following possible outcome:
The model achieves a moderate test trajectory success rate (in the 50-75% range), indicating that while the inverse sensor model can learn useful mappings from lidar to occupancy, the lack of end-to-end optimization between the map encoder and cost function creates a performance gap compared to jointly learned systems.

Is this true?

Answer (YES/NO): NO